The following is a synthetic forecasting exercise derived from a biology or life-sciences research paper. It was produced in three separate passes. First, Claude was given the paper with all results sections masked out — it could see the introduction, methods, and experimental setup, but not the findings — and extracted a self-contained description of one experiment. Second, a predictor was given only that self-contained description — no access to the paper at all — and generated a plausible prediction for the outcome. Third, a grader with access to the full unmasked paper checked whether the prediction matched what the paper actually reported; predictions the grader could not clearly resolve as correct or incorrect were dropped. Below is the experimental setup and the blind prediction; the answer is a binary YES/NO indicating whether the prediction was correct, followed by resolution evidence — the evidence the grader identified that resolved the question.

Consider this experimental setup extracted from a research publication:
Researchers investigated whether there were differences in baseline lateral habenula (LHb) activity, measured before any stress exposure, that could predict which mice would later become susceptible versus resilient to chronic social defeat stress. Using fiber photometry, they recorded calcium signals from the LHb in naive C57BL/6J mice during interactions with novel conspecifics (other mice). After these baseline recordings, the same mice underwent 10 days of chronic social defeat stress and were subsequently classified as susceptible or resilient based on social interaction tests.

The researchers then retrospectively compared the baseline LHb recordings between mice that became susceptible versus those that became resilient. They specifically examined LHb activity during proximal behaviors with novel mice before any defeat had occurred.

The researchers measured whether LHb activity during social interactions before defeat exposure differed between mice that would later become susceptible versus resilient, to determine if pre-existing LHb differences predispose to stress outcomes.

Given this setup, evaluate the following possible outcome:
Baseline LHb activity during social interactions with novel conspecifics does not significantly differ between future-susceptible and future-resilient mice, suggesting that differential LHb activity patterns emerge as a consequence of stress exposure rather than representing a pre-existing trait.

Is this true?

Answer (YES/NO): YES